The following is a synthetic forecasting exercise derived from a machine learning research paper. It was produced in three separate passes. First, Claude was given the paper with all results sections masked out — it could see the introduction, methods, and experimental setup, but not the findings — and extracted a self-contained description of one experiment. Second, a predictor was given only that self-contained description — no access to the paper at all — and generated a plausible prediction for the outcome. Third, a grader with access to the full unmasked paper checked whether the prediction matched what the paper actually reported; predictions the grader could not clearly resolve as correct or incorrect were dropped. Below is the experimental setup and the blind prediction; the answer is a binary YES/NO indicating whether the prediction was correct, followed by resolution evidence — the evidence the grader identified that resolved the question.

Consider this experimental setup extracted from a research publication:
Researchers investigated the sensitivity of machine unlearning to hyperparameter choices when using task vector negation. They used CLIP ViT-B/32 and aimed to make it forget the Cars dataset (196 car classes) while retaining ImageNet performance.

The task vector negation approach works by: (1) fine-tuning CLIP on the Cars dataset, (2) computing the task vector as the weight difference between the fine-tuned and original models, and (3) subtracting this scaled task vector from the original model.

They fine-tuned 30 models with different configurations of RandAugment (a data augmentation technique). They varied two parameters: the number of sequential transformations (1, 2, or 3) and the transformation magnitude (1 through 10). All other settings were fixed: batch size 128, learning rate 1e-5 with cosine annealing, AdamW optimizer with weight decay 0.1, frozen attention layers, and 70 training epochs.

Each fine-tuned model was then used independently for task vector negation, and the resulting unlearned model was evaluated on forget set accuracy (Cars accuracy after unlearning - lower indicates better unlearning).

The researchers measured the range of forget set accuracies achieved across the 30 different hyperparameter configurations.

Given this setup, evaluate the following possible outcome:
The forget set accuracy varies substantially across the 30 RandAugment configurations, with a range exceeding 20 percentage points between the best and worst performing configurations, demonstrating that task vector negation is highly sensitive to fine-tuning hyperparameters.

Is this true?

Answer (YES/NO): NO